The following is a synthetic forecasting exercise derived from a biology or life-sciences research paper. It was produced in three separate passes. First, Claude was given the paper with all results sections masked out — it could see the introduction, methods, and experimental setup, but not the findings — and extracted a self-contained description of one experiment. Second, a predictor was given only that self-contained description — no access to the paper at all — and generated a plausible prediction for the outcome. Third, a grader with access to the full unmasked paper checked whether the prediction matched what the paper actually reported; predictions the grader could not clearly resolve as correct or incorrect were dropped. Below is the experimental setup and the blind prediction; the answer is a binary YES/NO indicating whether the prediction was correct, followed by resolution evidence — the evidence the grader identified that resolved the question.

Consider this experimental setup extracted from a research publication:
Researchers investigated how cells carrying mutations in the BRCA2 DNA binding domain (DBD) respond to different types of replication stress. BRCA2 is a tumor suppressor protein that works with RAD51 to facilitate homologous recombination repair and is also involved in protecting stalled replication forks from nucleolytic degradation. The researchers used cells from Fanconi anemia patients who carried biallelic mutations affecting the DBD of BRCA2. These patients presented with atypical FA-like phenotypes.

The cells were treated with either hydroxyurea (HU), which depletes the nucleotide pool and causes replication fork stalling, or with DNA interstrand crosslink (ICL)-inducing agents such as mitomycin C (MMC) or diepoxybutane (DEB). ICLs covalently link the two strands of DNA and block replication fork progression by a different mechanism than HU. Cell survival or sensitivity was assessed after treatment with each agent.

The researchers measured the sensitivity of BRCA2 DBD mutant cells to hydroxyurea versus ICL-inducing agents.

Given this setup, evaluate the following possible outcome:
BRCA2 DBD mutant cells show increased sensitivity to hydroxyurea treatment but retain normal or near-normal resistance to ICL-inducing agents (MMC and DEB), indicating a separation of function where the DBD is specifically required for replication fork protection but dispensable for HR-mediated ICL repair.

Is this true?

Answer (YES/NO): NO